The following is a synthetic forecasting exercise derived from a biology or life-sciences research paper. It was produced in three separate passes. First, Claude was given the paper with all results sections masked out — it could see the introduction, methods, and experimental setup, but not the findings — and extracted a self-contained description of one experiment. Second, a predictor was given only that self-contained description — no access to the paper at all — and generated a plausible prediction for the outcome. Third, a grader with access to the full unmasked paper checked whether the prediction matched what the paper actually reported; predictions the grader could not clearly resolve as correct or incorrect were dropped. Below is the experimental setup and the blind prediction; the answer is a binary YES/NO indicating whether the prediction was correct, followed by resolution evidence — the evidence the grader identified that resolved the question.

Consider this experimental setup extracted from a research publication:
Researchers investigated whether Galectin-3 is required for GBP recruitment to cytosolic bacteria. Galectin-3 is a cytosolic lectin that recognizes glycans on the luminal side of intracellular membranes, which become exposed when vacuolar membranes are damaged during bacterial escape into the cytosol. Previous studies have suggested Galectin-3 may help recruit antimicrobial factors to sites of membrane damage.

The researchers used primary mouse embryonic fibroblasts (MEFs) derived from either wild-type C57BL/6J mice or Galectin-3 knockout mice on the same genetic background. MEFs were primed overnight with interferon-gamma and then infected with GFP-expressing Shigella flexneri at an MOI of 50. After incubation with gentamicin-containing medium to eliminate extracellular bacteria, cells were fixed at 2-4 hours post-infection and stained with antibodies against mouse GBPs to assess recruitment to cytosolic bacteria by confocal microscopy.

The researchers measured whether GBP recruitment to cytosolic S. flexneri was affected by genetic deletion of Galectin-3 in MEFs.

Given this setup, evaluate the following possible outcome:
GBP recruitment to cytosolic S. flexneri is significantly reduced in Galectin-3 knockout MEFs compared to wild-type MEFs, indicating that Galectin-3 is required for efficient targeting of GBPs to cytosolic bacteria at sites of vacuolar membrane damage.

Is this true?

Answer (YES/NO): NO